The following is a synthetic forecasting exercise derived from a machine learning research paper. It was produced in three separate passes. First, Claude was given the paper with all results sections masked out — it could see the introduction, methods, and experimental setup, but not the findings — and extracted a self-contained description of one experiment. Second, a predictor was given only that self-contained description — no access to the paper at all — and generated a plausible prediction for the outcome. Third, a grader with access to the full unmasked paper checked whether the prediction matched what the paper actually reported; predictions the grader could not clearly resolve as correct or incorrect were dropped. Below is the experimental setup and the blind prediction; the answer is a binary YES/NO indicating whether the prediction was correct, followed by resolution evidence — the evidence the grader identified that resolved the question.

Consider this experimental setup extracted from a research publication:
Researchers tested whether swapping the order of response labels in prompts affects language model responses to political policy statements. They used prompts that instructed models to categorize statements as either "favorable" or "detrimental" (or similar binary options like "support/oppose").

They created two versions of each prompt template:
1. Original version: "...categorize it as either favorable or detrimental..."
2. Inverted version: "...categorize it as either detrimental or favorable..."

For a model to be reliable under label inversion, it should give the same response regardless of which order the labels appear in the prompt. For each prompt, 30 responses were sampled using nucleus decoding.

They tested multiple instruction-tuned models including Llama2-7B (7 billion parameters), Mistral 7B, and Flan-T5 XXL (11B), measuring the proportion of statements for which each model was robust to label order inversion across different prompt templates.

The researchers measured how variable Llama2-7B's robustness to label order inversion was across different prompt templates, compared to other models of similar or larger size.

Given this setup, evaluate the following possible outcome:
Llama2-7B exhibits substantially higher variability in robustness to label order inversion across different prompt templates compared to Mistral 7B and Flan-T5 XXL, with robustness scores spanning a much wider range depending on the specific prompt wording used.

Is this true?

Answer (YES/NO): YES